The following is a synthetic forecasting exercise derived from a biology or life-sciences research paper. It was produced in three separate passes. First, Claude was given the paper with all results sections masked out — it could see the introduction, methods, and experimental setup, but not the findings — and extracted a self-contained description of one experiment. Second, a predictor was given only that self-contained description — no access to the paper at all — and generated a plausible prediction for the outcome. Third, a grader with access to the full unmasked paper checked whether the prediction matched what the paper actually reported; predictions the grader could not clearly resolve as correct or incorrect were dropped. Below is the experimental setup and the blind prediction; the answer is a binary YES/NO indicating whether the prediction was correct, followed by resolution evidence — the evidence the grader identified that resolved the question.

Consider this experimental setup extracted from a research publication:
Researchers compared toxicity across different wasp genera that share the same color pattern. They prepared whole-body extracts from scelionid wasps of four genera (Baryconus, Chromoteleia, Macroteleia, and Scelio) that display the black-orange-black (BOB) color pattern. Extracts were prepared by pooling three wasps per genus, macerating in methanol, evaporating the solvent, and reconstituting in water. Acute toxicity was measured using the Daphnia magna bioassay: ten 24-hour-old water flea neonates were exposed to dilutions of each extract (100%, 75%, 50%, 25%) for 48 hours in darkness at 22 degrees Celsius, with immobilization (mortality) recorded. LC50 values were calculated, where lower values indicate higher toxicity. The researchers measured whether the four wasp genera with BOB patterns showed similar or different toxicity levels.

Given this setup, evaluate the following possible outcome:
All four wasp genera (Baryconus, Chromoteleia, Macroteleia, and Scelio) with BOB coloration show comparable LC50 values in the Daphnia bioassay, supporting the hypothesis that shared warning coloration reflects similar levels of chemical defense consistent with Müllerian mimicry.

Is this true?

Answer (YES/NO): NO